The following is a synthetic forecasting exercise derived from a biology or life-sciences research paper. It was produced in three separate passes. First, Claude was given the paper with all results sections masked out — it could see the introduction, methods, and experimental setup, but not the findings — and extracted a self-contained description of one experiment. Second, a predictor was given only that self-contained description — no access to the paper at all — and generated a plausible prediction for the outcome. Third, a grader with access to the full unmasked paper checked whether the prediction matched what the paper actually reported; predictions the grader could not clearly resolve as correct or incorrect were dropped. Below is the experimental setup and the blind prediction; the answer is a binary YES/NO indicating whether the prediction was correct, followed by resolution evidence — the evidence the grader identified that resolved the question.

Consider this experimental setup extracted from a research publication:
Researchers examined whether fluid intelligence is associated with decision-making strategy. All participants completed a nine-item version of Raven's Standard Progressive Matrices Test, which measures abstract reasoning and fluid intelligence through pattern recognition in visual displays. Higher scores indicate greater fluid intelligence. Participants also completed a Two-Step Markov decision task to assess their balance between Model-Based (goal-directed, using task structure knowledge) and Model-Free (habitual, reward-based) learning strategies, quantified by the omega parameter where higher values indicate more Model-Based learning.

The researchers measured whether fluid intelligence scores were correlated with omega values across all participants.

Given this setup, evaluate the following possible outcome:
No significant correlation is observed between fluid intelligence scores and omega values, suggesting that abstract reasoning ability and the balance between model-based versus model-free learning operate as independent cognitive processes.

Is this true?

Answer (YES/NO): YES